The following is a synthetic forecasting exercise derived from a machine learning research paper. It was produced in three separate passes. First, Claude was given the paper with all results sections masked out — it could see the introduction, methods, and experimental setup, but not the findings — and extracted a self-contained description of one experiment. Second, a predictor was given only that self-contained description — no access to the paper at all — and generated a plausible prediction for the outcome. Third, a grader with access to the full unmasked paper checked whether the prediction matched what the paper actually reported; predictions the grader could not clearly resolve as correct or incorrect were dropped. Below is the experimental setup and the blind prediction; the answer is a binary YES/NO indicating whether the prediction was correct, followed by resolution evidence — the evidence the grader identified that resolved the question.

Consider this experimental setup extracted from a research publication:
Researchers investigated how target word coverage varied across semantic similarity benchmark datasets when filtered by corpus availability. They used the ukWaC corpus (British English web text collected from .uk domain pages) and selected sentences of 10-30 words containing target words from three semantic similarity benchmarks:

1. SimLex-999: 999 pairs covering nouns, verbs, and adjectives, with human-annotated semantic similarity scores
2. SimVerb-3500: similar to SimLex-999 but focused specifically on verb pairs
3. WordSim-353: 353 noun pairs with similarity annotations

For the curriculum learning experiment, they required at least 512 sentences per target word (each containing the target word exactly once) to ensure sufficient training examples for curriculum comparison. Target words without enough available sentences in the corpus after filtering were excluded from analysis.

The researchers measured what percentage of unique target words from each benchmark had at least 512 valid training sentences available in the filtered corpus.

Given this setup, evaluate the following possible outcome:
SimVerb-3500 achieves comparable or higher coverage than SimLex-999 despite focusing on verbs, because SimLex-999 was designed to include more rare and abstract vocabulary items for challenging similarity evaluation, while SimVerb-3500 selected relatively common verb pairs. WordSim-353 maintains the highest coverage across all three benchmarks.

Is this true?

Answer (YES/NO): NO